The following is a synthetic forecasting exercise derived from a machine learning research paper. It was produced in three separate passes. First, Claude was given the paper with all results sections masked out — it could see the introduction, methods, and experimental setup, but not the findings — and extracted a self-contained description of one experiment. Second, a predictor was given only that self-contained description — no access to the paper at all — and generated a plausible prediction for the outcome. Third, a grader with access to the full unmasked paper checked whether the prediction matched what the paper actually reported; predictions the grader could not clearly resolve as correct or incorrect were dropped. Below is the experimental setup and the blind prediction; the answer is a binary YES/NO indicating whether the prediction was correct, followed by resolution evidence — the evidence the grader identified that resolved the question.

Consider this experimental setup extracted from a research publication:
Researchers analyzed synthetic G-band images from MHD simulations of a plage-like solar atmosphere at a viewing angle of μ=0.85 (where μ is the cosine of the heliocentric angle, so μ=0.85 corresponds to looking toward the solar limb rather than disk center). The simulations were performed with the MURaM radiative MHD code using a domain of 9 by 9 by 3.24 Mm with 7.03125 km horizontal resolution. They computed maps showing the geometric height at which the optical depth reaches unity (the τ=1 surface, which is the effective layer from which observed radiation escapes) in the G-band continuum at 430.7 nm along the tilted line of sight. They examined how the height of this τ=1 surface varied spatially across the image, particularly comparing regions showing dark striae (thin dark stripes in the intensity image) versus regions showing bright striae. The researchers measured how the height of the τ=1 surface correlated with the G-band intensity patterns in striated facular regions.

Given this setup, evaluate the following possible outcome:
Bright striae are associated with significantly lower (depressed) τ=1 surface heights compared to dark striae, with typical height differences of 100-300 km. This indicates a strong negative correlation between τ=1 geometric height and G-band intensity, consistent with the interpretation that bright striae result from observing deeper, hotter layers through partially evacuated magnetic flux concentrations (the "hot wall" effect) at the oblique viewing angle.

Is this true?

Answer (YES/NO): NO